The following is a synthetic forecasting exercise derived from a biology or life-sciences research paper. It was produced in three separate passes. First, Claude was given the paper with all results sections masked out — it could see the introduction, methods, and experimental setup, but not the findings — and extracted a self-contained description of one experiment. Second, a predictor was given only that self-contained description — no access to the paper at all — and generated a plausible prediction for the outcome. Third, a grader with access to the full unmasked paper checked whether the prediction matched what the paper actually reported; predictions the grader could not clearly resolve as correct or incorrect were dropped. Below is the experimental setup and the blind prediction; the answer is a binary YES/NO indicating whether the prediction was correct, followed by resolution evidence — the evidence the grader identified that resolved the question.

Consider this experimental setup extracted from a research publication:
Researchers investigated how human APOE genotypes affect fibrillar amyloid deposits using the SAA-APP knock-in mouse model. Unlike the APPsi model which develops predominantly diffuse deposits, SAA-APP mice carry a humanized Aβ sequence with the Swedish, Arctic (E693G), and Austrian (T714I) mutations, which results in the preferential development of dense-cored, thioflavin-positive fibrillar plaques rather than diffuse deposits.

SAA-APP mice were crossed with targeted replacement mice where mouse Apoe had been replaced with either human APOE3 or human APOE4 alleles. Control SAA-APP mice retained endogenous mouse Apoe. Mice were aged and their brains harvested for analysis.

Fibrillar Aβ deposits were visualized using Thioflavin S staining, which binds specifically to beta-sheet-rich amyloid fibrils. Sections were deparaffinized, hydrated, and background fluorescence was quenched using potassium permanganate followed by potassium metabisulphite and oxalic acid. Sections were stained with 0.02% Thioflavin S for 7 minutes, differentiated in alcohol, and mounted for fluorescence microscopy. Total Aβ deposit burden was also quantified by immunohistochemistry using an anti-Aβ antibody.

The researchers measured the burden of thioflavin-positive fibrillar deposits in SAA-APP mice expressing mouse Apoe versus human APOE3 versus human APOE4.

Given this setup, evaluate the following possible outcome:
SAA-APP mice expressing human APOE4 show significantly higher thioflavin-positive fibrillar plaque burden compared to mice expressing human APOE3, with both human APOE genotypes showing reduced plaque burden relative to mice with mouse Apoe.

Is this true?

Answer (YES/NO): YES